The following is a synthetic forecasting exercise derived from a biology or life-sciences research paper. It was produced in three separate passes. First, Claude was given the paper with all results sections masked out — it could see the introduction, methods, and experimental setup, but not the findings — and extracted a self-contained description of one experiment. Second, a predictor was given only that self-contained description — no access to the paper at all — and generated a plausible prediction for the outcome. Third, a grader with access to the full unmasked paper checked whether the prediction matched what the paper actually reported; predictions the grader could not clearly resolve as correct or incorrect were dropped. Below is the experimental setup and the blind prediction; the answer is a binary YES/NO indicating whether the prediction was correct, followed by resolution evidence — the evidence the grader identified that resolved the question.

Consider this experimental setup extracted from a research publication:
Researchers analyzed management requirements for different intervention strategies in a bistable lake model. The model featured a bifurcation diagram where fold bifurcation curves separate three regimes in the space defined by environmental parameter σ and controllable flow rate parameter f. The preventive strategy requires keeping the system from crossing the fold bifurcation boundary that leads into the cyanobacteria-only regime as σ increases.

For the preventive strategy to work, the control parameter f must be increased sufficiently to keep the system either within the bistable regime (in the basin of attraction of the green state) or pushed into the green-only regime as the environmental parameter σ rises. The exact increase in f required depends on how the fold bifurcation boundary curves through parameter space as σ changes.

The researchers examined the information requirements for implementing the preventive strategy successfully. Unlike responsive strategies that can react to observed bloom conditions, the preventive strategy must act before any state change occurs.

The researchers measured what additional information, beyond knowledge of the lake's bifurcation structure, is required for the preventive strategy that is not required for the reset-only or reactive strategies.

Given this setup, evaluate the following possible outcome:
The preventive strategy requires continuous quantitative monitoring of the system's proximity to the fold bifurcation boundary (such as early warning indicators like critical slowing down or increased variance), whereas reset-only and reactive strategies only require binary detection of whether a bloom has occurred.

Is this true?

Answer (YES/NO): NO